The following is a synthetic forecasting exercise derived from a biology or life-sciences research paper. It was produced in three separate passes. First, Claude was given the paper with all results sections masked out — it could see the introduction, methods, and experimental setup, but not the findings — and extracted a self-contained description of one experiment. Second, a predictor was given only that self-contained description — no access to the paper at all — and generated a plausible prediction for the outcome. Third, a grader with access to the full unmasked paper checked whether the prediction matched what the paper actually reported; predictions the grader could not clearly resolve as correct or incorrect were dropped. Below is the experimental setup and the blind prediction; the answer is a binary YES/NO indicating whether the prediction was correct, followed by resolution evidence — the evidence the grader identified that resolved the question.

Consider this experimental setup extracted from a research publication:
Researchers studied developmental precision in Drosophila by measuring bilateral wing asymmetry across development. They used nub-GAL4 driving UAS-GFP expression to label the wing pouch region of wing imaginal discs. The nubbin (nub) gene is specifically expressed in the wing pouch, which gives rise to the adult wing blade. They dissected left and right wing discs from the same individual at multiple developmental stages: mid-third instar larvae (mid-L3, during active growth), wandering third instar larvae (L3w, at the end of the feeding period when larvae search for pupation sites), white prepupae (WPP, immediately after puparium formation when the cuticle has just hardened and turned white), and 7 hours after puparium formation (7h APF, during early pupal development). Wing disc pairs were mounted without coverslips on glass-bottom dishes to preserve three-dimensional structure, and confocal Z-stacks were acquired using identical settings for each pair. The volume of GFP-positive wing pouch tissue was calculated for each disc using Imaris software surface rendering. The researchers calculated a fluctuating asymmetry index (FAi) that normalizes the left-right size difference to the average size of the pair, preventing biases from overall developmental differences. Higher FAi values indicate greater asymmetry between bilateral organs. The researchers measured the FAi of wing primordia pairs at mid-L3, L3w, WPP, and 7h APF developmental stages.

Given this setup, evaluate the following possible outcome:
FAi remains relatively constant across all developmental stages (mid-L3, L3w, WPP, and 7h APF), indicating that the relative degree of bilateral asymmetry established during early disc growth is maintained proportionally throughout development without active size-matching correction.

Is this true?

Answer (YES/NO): NO